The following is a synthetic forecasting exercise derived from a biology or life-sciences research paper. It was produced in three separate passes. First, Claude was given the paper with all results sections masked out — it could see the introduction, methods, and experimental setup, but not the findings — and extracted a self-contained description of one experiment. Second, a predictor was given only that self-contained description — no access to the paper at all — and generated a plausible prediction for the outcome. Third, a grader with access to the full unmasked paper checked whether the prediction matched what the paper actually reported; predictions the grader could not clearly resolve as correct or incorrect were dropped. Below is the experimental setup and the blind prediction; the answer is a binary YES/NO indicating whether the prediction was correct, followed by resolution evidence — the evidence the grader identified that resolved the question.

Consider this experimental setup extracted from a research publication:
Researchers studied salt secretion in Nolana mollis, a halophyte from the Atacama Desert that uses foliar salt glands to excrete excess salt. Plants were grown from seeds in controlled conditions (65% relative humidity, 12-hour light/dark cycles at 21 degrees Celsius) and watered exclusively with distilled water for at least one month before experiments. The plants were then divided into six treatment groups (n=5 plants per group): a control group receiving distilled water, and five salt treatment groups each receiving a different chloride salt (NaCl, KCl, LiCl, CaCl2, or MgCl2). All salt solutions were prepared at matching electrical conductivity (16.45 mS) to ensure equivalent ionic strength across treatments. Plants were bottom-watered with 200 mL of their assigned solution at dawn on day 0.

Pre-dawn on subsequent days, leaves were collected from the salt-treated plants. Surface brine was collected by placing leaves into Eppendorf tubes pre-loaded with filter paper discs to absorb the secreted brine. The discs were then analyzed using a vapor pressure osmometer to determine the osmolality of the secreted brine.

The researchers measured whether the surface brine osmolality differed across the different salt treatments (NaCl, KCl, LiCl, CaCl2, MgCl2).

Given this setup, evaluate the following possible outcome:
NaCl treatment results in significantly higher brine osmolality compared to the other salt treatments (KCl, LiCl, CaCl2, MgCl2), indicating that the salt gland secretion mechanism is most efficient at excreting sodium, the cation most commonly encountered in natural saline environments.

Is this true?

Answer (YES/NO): NO